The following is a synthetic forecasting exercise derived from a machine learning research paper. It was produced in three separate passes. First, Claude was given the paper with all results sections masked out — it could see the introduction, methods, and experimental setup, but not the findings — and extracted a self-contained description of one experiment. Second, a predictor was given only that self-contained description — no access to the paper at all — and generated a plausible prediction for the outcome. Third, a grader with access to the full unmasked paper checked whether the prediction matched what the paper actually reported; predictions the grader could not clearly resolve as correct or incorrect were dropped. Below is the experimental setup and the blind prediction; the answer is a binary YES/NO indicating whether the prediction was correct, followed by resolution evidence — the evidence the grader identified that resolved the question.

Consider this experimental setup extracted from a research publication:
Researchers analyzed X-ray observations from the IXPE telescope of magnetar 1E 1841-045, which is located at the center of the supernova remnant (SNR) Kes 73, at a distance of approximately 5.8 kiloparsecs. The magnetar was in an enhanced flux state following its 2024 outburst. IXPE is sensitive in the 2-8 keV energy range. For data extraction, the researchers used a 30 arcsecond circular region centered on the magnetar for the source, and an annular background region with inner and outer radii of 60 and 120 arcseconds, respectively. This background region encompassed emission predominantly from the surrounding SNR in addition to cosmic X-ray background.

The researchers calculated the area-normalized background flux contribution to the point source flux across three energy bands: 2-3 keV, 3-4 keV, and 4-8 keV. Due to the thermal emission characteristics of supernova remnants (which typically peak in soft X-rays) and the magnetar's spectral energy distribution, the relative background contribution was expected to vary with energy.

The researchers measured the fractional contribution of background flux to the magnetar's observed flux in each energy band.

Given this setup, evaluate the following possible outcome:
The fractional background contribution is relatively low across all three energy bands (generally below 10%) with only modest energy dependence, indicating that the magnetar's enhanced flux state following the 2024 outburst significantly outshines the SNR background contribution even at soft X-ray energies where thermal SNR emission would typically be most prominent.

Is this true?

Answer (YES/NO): NO